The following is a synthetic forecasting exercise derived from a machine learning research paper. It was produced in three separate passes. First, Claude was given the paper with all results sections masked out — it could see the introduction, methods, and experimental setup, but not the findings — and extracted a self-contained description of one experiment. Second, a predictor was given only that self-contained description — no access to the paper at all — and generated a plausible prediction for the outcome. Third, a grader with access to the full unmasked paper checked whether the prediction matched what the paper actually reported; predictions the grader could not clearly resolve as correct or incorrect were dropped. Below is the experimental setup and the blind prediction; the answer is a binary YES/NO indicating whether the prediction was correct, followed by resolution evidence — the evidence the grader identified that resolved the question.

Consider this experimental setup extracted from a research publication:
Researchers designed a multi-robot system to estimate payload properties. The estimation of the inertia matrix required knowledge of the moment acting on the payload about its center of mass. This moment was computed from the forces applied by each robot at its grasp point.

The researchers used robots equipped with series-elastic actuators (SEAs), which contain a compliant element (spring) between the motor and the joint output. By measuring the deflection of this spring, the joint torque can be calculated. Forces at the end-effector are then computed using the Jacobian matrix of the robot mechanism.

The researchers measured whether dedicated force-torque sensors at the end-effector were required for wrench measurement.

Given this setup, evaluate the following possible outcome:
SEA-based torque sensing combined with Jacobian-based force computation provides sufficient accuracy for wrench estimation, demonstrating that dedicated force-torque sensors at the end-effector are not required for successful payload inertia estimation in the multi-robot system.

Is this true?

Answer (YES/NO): YES